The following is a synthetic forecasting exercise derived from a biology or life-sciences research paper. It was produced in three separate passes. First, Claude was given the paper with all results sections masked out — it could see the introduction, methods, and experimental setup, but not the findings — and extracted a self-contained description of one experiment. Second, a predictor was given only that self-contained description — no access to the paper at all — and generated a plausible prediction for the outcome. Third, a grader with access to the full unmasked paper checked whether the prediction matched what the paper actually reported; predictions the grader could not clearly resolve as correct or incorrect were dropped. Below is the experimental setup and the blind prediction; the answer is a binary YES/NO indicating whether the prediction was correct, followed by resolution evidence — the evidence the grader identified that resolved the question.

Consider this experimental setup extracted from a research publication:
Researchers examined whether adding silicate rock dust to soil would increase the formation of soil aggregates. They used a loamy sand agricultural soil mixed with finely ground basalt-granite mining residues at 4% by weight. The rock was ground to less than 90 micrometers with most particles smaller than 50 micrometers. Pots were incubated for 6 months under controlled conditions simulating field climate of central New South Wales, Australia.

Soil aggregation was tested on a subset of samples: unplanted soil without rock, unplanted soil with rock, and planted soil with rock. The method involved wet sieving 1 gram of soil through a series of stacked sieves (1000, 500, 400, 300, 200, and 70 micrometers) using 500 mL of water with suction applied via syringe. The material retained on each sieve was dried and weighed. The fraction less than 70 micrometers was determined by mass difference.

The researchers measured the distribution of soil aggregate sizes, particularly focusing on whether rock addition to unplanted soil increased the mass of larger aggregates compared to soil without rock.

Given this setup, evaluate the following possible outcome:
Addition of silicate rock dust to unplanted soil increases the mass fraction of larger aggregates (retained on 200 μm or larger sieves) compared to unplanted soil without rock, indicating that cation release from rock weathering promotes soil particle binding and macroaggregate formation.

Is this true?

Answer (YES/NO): NO